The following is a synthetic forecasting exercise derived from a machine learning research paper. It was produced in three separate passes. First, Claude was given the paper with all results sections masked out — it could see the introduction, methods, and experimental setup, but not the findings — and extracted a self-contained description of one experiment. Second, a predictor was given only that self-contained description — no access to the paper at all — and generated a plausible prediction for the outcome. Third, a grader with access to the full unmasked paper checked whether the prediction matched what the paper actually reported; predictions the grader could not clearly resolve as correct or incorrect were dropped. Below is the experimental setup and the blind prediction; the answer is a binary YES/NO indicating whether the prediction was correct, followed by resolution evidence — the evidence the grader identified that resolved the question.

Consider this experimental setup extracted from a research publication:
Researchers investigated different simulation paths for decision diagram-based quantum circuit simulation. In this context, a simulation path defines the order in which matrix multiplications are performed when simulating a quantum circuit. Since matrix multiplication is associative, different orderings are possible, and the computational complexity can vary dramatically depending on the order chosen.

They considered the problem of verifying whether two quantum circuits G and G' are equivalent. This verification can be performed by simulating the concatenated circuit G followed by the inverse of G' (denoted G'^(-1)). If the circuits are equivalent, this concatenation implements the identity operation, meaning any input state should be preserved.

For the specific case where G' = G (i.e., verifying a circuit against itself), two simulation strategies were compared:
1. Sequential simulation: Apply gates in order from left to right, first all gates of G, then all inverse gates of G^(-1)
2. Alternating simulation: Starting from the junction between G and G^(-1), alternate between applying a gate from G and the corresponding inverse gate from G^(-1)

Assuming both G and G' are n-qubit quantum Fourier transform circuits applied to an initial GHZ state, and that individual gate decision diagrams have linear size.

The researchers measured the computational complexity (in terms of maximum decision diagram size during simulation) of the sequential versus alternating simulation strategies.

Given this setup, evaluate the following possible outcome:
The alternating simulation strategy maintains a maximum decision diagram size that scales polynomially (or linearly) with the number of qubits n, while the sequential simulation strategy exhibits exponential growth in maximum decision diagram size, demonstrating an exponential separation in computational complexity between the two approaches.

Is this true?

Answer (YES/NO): YES